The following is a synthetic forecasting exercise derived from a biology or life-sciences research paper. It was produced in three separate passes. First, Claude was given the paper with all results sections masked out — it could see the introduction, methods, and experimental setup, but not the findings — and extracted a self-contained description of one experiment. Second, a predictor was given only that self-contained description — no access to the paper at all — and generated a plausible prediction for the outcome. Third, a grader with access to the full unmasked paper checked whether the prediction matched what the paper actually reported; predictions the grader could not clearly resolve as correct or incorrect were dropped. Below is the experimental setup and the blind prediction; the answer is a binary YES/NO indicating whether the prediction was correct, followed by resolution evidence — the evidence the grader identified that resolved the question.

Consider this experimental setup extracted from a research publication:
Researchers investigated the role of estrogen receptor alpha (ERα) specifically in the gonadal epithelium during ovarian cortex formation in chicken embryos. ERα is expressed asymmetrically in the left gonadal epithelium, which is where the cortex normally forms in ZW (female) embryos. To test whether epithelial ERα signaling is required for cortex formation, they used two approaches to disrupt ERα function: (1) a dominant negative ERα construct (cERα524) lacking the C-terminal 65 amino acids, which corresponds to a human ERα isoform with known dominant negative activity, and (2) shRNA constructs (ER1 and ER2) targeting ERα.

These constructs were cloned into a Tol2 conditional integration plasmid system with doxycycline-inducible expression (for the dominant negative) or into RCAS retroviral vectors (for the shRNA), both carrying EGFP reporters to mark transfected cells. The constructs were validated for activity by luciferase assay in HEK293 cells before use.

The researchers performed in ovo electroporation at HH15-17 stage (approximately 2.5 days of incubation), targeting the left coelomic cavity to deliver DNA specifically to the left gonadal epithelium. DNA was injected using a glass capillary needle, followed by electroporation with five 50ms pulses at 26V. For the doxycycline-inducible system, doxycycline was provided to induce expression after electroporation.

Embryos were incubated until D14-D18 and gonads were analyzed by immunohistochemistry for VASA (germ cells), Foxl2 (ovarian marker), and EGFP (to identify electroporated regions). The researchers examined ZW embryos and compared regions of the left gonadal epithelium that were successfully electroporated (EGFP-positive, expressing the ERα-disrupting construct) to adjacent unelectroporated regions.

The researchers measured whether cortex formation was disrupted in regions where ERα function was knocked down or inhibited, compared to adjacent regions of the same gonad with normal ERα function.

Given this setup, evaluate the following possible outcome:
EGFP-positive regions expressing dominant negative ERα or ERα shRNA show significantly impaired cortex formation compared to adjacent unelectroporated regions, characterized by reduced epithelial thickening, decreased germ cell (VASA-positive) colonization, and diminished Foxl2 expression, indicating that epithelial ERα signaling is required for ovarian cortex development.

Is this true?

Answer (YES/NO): NO